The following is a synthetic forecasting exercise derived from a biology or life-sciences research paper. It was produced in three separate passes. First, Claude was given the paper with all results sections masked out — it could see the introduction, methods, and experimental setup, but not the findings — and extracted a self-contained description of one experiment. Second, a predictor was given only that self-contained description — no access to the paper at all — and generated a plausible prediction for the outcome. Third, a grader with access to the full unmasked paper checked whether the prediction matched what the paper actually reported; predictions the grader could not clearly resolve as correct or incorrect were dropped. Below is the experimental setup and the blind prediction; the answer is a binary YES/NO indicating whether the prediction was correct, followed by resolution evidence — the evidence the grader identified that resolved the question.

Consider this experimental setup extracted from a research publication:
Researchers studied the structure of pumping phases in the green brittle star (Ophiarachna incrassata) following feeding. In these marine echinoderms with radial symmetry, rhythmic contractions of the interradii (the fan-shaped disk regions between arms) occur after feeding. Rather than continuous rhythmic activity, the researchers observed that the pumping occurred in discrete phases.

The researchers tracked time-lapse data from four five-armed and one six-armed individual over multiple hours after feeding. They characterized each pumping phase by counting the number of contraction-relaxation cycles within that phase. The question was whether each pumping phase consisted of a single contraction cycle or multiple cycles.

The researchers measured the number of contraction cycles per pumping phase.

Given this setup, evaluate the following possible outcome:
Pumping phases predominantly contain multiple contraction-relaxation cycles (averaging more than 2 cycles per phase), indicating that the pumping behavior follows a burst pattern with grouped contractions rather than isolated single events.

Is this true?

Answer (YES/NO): YES